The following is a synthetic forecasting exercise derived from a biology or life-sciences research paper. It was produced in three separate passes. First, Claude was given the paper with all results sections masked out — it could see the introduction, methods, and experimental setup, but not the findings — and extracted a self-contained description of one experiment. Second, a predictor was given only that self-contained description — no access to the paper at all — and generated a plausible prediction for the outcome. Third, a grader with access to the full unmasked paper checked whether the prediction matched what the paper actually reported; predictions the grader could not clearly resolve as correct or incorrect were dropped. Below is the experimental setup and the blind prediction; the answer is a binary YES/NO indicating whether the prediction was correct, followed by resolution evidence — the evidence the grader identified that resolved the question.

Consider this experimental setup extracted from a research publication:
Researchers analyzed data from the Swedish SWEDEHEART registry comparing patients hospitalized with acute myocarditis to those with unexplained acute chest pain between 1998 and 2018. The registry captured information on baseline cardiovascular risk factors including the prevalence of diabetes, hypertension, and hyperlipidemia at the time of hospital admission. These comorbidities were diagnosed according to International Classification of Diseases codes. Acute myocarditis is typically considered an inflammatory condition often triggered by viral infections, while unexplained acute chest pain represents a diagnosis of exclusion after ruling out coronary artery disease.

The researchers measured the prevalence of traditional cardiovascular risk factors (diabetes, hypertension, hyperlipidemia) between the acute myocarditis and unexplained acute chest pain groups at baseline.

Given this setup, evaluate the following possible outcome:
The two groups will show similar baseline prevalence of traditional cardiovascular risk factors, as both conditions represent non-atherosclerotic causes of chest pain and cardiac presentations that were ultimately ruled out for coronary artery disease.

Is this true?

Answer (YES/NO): NO